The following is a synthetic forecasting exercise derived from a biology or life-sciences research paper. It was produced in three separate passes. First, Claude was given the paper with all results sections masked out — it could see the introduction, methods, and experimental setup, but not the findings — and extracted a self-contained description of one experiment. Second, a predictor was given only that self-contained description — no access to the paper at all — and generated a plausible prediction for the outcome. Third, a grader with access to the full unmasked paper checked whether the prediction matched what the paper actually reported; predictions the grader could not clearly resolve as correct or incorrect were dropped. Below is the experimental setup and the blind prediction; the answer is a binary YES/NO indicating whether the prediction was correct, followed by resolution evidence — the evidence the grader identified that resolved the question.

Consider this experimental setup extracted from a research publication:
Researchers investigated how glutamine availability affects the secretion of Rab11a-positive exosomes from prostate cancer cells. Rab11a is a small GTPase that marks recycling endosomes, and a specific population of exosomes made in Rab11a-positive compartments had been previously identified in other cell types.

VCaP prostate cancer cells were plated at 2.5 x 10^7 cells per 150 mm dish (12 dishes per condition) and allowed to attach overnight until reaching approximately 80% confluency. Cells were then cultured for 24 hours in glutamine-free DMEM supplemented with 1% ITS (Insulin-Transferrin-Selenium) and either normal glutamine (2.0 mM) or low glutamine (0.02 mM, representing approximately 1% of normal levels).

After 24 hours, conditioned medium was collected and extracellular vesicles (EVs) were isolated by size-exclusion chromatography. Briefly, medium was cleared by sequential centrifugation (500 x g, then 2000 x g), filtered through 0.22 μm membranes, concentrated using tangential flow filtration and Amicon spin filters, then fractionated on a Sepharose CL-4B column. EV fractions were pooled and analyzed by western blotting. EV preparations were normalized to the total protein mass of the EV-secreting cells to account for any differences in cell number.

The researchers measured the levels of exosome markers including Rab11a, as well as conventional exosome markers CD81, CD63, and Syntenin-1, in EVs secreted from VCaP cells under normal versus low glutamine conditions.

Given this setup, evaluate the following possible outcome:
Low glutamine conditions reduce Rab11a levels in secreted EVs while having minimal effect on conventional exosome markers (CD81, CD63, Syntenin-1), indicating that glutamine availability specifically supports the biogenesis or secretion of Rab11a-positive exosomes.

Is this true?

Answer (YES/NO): NO